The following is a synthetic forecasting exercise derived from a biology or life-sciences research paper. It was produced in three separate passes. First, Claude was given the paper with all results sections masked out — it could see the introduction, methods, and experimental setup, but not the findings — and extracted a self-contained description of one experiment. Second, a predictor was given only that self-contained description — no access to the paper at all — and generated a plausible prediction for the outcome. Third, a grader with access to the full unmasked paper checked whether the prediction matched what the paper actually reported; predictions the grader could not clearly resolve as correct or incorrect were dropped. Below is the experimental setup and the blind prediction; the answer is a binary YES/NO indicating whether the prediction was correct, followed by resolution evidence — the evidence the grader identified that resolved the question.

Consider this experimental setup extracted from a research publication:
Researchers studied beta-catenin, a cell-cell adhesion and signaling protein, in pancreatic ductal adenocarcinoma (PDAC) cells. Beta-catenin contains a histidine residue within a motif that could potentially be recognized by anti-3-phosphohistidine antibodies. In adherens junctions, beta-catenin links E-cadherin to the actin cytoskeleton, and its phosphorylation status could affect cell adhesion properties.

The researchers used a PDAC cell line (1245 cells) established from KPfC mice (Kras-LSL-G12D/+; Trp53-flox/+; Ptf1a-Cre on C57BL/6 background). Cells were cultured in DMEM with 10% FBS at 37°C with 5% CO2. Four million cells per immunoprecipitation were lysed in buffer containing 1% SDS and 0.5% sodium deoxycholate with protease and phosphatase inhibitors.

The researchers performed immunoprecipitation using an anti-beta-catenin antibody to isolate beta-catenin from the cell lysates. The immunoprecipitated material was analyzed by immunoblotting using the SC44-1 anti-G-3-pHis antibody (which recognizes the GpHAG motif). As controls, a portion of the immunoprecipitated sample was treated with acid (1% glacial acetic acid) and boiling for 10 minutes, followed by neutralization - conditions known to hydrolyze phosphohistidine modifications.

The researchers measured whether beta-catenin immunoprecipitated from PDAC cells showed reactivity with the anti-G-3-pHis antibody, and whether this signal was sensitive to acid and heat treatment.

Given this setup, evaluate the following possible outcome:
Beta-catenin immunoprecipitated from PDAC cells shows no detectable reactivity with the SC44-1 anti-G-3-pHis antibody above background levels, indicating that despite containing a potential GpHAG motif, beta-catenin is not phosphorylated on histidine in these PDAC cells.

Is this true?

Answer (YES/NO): NO